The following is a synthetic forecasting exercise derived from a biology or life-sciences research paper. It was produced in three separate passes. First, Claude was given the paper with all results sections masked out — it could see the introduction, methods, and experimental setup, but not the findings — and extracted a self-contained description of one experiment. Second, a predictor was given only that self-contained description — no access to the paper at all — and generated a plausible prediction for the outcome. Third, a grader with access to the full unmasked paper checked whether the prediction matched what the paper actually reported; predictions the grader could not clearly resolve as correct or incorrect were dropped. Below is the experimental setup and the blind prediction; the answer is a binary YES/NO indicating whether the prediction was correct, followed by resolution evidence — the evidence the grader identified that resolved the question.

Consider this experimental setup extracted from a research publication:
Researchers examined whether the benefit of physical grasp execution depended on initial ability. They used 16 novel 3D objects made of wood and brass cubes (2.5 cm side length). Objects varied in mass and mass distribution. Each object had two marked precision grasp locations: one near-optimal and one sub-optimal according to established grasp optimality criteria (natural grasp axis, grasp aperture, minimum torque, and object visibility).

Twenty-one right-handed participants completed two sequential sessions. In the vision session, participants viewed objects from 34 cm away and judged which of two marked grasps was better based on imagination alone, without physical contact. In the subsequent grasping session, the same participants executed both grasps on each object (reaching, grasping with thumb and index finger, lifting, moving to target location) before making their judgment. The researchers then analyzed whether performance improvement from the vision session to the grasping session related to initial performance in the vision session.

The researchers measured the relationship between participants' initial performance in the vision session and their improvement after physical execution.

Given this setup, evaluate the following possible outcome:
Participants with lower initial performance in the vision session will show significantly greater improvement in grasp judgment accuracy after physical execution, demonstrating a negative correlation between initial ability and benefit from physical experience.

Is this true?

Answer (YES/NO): YES